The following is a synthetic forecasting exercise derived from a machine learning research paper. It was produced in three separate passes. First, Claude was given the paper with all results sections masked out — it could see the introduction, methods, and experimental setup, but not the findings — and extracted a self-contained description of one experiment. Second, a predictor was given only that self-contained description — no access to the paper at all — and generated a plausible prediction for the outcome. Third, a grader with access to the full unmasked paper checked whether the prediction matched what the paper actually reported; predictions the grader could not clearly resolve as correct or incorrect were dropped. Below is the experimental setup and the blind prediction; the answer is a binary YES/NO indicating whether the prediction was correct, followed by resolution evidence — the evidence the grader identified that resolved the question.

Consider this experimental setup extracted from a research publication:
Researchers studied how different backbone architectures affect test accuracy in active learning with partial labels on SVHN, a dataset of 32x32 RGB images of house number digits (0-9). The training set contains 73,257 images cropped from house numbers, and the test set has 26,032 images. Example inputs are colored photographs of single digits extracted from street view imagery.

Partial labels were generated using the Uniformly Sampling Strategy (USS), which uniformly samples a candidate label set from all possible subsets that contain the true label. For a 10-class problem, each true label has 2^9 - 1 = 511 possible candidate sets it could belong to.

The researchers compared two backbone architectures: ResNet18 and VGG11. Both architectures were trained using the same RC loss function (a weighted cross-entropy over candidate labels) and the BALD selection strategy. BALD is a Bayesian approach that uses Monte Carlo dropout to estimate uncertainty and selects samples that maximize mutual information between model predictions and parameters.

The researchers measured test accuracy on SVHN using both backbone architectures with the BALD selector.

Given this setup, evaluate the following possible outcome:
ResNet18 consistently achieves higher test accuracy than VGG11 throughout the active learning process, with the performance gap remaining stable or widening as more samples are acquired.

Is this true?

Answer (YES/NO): NO